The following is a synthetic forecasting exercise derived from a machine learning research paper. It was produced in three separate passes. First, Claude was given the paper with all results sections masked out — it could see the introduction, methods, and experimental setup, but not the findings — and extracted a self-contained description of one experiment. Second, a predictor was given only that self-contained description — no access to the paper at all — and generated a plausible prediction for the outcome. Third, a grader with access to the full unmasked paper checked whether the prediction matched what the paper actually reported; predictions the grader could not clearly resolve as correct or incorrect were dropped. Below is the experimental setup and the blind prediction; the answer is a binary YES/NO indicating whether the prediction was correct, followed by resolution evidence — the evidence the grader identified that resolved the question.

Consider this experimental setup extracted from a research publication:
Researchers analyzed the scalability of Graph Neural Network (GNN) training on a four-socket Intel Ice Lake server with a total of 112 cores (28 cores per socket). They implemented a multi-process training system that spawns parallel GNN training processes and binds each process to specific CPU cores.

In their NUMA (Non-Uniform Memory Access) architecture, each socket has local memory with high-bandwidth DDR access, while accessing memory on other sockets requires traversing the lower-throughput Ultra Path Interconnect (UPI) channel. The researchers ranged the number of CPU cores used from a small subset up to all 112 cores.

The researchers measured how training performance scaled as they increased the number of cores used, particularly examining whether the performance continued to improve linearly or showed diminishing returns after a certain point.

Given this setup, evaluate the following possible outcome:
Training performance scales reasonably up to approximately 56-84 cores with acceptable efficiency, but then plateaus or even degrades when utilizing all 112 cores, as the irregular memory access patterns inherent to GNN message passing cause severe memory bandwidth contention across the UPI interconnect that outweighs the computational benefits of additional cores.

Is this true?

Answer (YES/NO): NO